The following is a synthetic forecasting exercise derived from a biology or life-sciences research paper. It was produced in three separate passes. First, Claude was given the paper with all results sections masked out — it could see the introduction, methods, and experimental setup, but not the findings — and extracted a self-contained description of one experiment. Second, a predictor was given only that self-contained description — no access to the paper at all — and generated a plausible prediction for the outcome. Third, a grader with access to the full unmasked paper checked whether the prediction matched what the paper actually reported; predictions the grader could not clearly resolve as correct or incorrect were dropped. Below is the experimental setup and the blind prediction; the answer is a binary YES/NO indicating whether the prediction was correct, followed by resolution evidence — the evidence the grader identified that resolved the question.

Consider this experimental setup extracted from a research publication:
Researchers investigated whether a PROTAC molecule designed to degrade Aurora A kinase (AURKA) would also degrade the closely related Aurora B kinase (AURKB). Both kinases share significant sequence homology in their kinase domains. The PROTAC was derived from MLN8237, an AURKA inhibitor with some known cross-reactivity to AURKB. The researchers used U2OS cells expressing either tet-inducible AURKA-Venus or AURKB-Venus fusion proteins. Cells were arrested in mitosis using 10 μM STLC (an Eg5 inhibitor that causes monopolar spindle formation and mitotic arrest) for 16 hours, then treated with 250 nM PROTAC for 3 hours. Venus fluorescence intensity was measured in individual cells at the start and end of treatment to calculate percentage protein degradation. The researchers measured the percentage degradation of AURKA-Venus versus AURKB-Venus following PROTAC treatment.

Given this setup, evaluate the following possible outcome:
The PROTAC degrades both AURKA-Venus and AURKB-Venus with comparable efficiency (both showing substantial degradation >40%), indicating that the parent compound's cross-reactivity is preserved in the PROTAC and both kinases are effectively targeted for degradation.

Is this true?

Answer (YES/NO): NO